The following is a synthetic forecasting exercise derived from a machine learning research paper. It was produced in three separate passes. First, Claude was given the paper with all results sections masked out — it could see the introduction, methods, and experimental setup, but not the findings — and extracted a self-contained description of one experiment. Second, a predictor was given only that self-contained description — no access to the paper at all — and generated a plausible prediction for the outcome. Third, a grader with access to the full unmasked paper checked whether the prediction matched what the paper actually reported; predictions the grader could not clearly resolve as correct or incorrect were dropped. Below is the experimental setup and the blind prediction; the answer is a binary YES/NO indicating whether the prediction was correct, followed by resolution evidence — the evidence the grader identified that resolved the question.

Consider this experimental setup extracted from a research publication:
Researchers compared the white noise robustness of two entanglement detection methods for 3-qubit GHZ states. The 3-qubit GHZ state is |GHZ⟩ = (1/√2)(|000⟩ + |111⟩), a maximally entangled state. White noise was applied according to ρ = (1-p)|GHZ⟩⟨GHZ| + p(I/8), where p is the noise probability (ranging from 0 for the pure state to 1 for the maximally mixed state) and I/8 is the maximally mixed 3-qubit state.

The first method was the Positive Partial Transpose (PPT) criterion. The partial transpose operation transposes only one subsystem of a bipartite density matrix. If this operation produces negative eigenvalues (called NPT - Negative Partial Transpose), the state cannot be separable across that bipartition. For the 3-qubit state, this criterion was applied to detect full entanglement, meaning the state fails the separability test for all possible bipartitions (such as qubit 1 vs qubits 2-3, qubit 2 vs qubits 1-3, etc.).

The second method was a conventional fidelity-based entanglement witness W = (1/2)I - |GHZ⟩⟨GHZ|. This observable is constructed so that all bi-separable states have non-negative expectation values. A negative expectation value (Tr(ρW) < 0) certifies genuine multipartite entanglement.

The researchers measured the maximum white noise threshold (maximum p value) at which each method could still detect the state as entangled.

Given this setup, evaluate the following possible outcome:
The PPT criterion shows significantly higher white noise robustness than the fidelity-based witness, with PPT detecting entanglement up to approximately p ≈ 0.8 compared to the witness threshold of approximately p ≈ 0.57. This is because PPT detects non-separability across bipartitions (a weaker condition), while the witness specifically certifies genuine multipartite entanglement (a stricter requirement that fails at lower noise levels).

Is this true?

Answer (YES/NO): YES